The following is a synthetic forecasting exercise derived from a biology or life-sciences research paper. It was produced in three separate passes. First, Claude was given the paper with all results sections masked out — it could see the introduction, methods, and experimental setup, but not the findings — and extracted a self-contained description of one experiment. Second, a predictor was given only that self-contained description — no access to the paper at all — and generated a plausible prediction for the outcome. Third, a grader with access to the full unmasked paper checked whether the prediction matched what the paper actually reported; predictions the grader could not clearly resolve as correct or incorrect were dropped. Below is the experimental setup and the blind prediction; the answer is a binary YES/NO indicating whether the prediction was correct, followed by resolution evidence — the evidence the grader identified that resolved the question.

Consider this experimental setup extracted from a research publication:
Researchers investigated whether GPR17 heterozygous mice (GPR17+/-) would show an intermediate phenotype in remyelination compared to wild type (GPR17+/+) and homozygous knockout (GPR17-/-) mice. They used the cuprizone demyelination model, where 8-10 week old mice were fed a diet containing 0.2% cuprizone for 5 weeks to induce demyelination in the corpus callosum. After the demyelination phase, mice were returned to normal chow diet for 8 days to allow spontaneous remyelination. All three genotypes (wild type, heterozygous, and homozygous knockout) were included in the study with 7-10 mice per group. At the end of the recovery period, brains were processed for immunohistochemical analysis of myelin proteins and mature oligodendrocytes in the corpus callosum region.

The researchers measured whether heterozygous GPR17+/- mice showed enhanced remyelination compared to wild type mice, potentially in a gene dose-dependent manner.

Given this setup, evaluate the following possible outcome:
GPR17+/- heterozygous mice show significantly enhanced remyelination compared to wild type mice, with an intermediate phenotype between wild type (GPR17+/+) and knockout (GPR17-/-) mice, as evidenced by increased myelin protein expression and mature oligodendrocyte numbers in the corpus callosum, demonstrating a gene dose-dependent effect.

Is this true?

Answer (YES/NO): NO